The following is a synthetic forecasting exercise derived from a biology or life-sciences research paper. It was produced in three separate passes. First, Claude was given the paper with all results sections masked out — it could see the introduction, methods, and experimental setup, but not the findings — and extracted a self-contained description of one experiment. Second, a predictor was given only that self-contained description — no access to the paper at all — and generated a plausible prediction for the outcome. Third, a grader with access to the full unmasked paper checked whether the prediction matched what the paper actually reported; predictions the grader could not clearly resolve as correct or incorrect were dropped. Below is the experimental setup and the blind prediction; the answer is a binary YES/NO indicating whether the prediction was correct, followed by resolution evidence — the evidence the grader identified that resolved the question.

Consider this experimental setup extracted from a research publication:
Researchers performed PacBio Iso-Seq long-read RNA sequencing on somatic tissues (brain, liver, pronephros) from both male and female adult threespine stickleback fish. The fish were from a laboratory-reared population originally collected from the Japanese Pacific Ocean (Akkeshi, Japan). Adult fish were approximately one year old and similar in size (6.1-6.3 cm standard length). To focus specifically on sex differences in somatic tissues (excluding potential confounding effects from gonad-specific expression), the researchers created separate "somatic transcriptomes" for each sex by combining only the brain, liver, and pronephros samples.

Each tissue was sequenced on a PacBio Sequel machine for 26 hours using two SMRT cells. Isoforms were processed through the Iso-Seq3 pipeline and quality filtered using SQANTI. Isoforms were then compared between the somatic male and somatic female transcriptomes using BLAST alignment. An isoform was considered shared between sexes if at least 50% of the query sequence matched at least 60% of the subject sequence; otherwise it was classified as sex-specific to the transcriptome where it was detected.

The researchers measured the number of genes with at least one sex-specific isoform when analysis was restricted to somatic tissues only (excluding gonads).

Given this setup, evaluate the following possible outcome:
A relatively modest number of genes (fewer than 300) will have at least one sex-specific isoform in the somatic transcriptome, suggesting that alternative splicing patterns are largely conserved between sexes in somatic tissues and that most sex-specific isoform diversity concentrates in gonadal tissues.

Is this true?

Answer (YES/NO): NO